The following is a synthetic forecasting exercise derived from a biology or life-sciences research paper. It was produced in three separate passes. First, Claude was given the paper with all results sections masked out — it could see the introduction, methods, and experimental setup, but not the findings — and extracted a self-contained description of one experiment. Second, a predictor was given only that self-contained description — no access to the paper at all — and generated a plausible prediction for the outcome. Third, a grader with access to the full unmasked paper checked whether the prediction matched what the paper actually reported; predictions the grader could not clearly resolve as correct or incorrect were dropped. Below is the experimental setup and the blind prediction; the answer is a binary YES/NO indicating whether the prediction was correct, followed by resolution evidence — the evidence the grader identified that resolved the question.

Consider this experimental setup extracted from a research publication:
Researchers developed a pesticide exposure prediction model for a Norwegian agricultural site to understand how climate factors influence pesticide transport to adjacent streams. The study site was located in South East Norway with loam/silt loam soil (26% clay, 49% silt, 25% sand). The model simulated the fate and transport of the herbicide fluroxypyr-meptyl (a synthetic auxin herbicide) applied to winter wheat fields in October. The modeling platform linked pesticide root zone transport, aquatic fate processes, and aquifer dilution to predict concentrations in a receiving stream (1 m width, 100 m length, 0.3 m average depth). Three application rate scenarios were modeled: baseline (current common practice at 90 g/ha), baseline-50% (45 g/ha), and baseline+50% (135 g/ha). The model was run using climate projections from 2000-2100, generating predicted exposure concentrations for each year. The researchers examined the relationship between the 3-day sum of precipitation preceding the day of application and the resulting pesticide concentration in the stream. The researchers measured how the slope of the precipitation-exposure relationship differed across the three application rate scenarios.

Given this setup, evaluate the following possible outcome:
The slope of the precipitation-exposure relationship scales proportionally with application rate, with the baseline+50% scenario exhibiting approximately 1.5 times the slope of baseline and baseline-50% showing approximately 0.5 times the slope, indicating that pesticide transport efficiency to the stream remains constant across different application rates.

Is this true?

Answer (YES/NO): NO